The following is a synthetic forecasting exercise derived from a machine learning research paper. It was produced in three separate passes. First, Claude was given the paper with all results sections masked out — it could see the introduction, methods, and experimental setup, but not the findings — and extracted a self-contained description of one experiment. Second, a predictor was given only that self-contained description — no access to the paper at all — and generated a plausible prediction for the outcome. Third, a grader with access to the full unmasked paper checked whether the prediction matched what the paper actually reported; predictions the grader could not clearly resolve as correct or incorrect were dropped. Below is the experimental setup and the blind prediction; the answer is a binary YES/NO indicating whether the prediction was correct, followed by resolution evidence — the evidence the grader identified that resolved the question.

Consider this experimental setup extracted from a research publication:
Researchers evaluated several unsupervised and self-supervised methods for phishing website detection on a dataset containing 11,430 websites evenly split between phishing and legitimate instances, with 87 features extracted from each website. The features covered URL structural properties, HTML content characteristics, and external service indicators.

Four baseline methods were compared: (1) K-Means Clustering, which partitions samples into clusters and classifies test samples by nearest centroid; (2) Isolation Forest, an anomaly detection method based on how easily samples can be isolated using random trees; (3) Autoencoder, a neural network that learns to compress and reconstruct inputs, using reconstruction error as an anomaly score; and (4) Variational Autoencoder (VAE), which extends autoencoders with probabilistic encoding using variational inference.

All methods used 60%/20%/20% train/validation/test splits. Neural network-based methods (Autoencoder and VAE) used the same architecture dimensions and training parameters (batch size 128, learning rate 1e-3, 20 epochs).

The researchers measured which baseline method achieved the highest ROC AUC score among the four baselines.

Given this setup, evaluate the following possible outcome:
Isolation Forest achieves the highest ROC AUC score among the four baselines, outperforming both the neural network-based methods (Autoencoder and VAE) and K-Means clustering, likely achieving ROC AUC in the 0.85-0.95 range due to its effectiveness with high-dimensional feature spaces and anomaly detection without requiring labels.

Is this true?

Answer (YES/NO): NO